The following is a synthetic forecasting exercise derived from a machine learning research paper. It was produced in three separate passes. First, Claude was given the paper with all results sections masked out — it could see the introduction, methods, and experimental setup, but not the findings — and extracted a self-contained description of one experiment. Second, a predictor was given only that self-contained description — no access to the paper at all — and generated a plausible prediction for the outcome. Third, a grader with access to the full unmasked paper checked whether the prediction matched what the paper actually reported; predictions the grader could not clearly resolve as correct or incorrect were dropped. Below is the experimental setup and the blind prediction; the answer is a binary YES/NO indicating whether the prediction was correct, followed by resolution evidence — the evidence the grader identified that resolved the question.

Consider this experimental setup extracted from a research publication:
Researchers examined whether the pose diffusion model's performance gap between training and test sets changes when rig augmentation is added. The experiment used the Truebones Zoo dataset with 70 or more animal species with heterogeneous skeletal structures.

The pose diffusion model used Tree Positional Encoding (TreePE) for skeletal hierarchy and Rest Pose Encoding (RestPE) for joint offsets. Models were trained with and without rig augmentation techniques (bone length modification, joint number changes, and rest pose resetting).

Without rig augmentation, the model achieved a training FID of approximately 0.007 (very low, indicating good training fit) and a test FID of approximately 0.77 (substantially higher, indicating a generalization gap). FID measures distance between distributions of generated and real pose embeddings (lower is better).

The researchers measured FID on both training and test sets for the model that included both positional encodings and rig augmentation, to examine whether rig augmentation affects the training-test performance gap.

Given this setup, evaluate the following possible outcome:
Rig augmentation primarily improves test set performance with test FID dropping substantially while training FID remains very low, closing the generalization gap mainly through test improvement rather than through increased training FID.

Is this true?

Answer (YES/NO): NO